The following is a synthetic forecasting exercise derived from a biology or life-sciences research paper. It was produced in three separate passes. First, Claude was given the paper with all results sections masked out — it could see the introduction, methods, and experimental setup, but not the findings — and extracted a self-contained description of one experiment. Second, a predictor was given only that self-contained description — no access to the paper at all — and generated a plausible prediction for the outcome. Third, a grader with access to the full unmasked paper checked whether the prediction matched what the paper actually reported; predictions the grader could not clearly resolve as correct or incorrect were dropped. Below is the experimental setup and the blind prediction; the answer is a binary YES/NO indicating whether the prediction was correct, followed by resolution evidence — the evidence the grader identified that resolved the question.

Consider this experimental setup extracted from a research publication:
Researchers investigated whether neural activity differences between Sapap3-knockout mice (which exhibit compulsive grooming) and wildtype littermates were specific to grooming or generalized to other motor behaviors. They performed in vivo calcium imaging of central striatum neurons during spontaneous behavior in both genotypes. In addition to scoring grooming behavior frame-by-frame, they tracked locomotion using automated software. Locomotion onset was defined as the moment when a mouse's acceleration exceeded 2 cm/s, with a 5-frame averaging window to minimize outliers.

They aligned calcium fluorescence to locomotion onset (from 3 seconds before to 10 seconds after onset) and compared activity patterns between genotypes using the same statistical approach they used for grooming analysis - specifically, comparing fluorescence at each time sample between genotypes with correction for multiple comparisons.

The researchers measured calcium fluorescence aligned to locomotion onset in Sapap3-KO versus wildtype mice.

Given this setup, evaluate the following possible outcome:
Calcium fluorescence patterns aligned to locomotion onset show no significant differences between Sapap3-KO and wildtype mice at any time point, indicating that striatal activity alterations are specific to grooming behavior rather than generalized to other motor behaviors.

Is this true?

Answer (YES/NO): YES